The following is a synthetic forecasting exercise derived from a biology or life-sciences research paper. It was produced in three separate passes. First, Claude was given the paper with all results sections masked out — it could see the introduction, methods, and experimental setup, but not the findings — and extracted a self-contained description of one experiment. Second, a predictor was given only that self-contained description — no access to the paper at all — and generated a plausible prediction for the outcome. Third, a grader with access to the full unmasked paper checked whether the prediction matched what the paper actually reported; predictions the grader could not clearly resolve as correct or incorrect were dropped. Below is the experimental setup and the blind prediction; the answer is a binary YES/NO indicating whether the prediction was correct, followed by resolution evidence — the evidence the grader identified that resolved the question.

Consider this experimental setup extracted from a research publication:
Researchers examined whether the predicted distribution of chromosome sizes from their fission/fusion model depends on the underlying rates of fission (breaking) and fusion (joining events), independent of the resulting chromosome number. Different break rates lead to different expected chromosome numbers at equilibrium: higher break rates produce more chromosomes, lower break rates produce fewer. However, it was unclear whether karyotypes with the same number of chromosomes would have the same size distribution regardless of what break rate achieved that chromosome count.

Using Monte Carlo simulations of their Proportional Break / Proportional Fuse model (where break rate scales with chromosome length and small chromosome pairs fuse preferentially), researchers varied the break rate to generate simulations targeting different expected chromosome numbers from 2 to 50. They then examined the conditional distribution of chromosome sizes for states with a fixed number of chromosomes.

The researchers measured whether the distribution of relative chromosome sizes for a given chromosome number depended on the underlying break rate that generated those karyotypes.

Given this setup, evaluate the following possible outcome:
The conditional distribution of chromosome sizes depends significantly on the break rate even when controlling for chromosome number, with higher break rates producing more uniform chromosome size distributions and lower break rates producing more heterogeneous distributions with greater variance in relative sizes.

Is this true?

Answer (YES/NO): NO